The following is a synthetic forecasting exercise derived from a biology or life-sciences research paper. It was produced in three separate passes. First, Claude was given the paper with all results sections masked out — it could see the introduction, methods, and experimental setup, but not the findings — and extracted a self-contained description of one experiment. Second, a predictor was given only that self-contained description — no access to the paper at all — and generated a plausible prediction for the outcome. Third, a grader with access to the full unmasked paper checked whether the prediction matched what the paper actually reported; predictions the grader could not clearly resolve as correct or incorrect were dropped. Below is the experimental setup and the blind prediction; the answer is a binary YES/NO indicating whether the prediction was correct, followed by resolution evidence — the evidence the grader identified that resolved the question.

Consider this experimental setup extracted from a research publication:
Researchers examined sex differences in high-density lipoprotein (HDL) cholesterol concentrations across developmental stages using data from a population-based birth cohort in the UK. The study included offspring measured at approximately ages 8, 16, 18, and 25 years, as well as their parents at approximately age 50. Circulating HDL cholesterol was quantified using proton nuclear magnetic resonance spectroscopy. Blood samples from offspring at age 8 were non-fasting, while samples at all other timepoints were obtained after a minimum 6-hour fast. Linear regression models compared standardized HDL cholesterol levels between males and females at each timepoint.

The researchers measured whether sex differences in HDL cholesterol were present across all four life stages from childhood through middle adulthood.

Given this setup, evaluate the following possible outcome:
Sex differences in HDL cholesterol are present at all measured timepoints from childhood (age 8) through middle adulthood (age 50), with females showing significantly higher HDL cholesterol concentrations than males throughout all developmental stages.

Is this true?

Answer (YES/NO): NO